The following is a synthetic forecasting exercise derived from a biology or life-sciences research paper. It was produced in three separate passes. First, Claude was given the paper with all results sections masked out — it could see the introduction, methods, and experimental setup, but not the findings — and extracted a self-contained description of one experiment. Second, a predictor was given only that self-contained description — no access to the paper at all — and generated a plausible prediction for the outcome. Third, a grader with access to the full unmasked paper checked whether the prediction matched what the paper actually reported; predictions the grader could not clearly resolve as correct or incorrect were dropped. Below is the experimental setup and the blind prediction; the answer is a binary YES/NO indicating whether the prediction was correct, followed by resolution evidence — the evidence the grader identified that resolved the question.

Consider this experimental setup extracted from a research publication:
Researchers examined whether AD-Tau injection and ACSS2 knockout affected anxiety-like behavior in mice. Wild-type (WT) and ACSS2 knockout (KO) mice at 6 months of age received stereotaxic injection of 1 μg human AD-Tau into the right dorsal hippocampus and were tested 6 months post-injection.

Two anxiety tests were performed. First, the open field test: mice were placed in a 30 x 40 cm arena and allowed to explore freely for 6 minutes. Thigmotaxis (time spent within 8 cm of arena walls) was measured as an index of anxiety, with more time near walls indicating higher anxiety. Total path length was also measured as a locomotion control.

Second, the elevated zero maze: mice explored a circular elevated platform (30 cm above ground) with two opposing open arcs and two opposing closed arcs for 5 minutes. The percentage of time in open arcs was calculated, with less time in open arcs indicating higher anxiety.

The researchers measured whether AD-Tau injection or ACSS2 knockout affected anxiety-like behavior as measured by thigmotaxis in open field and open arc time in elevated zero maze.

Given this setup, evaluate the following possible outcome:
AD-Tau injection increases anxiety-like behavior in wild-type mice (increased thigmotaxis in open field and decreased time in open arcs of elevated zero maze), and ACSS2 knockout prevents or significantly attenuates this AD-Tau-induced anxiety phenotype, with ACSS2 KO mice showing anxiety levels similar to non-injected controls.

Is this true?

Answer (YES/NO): NO